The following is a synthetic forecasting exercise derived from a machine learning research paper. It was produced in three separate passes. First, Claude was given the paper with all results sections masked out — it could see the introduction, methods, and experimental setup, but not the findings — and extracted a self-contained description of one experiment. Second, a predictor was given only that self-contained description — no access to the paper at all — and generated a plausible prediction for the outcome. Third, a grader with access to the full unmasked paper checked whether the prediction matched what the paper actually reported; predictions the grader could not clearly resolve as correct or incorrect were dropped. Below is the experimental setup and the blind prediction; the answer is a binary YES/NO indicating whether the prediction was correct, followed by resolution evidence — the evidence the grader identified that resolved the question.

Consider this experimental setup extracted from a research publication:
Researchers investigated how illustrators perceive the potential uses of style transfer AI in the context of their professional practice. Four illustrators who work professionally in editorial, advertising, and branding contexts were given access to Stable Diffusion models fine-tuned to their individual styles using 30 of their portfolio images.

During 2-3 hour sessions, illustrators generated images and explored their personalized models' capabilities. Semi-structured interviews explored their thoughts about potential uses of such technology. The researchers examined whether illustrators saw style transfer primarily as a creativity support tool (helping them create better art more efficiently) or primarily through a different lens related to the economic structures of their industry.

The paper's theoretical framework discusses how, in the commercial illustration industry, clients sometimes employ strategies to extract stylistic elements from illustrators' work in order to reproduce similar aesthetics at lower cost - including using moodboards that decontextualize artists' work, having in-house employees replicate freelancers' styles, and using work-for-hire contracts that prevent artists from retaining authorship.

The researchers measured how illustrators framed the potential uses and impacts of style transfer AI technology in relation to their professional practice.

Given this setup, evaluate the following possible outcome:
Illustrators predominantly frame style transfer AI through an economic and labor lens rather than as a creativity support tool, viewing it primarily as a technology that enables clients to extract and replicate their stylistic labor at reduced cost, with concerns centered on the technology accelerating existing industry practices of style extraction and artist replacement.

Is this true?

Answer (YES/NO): YES